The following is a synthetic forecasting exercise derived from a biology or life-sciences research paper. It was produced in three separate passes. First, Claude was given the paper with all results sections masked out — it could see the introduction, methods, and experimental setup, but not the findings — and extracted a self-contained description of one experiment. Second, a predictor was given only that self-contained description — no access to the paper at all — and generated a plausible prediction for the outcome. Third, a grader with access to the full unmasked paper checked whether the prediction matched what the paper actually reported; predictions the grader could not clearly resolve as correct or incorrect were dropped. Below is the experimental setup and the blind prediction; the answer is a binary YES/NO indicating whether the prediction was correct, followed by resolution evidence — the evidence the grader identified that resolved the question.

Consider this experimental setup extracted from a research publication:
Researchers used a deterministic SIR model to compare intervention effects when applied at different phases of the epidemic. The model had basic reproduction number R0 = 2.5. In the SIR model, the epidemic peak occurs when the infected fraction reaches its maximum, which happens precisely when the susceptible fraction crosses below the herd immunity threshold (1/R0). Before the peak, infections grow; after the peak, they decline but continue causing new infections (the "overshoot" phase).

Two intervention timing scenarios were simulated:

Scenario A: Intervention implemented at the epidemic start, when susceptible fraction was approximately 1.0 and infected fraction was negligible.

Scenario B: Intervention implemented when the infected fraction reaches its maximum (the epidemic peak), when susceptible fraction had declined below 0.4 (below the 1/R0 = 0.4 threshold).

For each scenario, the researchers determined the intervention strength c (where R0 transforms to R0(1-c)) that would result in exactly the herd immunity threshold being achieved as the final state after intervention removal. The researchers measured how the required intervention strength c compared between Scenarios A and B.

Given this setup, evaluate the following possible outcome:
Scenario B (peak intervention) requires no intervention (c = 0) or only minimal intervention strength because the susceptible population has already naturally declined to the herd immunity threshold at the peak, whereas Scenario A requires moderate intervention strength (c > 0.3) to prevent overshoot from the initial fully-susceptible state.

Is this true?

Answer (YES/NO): NO